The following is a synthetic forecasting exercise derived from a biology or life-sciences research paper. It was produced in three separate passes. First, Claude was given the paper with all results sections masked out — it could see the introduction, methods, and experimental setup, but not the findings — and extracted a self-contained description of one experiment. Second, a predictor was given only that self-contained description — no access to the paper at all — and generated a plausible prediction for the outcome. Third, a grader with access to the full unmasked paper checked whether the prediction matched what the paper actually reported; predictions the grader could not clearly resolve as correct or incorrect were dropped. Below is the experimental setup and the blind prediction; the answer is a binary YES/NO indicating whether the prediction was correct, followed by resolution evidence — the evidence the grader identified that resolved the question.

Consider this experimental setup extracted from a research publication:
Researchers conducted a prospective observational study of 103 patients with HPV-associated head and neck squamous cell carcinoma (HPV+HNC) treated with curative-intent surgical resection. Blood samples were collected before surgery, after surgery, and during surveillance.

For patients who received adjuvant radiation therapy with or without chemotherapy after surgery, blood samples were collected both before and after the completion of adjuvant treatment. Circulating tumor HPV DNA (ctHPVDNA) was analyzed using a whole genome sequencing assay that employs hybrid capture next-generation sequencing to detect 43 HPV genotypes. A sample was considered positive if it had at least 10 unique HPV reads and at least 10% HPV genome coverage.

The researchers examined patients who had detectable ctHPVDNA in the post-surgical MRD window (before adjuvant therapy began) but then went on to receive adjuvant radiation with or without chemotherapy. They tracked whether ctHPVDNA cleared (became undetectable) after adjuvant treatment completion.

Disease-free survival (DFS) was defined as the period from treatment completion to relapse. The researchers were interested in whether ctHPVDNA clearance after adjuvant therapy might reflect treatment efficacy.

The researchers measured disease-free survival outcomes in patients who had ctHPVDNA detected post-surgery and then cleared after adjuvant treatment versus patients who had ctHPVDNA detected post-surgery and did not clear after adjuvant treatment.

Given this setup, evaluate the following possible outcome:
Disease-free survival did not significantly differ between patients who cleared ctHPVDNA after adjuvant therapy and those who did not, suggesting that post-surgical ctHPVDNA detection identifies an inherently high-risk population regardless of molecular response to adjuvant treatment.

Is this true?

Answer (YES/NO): NO